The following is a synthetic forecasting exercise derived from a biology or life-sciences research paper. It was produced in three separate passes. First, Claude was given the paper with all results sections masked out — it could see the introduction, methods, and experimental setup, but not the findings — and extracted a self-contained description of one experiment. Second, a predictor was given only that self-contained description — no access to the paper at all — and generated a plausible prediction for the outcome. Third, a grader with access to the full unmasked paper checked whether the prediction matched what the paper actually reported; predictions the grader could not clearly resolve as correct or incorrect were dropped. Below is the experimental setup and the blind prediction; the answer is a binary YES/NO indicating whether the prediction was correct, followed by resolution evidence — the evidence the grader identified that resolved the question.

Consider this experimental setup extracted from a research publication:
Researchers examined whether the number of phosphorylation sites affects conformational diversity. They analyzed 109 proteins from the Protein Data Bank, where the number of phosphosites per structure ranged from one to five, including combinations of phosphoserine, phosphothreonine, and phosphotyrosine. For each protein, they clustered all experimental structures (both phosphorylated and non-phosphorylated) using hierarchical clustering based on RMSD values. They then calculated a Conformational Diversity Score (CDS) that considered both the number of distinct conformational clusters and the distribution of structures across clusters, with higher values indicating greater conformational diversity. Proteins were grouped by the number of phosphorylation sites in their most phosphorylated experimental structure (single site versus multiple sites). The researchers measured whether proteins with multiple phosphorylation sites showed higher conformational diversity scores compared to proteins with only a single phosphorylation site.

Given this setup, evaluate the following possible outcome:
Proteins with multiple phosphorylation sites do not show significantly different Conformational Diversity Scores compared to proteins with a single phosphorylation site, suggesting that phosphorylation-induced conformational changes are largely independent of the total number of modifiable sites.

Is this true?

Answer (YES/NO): NO